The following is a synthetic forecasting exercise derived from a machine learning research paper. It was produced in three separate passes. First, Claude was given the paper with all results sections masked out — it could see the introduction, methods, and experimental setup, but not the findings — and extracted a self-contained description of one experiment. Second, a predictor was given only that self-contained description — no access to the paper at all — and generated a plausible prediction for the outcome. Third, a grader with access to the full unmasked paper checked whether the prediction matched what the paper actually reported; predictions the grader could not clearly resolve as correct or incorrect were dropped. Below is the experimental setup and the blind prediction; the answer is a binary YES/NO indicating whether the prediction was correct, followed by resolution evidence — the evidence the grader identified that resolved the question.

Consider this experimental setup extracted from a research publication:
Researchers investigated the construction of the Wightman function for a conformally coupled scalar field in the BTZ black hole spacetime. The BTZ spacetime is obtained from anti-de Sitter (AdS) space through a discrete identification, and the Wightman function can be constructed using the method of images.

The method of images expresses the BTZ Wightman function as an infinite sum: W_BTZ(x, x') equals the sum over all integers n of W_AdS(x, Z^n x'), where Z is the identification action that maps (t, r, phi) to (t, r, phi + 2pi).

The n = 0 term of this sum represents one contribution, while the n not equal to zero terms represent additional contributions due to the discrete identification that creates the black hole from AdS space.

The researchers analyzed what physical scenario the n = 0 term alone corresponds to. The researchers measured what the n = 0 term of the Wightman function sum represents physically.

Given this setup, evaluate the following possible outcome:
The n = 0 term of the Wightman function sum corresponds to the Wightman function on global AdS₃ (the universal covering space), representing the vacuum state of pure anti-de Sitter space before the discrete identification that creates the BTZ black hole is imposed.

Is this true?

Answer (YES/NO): YES